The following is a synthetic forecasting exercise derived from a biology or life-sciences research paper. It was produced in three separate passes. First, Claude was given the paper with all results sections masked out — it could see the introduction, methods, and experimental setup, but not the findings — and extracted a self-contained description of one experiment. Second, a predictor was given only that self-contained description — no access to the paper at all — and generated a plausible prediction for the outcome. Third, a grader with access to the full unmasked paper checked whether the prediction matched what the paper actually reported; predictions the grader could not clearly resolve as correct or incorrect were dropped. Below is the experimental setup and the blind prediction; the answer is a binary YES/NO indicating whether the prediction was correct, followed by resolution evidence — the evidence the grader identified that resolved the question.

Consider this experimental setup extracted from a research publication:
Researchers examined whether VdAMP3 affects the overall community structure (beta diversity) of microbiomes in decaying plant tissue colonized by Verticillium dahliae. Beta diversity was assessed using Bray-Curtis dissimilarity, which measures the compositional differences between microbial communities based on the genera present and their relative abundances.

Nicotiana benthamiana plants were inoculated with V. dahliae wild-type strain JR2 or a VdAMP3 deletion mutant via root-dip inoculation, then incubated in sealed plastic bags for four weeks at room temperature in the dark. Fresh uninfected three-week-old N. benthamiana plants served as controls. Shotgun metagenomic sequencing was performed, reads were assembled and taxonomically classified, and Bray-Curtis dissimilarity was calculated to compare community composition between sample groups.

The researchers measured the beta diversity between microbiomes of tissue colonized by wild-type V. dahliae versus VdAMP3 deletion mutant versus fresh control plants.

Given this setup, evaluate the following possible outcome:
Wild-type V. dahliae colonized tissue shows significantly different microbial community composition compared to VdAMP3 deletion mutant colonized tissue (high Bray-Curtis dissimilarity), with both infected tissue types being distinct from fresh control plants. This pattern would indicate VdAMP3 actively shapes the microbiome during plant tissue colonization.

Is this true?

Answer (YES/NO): NO